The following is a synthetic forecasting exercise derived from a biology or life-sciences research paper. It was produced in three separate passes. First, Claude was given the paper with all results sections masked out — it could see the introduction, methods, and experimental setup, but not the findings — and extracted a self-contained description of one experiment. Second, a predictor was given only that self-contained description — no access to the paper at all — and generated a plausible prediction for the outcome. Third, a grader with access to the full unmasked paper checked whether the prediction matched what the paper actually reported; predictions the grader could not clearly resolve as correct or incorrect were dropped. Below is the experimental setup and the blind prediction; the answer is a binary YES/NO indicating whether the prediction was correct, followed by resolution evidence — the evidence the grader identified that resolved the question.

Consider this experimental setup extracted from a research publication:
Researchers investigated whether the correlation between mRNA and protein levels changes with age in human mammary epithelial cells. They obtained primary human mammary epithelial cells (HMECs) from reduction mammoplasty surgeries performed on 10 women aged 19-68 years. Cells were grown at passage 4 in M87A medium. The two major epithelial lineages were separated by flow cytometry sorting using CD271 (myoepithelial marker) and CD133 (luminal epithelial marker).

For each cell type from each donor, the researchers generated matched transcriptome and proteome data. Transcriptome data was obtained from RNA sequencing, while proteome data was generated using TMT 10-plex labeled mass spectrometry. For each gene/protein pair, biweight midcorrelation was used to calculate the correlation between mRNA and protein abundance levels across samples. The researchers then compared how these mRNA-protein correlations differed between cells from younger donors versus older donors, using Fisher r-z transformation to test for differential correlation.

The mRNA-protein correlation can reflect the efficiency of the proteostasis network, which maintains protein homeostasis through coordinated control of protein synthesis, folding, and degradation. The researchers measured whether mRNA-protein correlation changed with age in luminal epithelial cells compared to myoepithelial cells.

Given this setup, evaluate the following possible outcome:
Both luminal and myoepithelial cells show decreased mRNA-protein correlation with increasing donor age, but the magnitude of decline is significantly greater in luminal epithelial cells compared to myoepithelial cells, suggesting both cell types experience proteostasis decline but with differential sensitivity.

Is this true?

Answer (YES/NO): NO